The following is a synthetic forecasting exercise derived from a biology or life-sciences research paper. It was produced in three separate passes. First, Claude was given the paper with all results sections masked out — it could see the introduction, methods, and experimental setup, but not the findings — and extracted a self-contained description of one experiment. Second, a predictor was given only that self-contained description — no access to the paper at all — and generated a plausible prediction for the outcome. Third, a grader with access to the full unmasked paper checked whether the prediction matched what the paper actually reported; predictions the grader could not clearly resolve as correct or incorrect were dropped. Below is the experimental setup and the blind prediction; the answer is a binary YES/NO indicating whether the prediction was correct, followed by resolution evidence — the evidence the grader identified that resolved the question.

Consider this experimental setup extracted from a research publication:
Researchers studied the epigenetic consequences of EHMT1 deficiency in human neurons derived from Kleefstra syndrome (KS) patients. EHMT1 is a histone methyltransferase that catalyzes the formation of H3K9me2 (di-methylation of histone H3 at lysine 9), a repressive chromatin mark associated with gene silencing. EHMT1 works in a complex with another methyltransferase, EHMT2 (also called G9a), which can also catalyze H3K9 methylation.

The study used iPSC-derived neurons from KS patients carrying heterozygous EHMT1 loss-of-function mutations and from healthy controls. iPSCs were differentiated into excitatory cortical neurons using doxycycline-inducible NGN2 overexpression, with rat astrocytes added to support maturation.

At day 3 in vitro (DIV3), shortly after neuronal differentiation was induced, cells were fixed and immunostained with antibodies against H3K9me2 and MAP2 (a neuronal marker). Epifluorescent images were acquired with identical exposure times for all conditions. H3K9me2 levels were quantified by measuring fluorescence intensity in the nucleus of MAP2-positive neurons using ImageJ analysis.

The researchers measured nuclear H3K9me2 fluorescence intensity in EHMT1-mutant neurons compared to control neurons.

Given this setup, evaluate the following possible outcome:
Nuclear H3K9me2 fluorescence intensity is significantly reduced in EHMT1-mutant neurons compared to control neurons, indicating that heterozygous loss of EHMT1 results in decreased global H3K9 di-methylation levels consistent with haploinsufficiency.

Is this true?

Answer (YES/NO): YES